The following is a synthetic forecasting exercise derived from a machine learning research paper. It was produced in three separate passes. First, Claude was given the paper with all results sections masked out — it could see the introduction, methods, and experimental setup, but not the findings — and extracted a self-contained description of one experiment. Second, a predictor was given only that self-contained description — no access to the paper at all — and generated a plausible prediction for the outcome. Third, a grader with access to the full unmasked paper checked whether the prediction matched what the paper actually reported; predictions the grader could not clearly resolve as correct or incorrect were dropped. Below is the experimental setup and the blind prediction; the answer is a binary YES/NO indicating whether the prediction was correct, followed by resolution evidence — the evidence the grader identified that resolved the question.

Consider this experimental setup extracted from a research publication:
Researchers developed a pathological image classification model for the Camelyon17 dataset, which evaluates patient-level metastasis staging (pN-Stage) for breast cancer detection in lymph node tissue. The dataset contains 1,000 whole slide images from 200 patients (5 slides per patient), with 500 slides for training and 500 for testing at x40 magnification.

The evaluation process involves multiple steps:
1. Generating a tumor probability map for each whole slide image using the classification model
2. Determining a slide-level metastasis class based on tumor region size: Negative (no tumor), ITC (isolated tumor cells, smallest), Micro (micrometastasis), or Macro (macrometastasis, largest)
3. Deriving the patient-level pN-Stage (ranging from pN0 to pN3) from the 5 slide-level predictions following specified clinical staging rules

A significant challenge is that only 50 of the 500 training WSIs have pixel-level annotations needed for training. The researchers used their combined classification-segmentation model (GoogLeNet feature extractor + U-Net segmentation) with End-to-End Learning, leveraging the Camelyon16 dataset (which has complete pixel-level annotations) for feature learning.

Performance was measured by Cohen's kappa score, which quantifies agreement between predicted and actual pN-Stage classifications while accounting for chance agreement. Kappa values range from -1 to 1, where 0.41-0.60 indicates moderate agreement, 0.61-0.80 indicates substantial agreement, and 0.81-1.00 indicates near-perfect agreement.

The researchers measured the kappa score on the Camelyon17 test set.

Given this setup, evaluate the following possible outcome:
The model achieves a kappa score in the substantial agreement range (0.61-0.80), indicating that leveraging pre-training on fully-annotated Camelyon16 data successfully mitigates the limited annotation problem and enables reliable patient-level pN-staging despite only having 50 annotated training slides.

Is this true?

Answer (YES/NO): YES